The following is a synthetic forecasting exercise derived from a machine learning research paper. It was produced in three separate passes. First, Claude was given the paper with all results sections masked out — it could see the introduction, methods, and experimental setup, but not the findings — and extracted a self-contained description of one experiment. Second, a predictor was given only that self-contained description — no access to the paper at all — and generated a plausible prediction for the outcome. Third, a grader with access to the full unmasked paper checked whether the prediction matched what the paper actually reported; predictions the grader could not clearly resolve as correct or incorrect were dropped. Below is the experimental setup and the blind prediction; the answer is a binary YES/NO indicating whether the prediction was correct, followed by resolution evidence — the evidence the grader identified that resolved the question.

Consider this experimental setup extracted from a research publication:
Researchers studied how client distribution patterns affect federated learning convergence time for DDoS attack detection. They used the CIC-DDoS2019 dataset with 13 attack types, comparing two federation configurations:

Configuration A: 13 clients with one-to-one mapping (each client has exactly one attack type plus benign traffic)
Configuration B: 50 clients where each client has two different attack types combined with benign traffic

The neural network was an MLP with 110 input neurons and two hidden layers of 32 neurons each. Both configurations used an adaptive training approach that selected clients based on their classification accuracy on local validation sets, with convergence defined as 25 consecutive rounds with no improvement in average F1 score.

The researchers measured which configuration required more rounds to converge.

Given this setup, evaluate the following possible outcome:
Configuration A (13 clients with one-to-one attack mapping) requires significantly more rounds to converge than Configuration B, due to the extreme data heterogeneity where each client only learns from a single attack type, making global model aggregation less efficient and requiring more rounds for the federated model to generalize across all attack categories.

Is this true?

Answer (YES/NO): YES